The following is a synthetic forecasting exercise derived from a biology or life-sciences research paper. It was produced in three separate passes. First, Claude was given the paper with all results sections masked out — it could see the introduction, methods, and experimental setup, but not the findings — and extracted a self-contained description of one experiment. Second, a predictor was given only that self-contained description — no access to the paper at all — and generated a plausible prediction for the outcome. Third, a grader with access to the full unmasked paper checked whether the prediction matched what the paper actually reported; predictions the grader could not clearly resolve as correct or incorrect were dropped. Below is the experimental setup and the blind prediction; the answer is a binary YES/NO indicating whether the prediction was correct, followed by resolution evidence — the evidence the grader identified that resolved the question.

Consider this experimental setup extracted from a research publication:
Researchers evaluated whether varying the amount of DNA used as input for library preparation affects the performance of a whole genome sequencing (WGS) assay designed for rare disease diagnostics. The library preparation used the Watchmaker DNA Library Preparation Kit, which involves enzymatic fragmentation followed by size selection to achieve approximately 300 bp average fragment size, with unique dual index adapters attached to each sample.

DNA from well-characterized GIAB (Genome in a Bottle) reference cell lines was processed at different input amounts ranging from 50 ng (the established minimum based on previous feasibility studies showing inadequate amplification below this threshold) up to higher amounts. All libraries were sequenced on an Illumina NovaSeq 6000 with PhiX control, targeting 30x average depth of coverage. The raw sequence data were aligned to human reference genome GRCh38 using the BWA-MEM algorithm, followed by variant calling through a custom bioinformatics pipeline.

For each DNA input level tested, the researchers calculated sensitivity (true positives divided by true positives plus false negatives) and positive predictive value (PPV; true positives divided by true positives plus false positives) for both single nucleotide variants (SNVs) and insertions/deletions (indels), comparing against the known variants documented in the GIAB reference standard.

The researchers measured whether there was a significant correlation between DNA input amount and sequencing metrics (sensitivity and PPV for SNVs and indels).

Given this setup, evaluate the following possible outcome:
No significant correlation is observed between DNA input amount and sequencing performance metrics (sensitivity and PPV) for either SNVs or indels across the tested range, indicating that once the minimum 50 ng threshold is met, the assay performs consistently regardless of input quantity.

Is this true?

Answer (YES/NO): YES